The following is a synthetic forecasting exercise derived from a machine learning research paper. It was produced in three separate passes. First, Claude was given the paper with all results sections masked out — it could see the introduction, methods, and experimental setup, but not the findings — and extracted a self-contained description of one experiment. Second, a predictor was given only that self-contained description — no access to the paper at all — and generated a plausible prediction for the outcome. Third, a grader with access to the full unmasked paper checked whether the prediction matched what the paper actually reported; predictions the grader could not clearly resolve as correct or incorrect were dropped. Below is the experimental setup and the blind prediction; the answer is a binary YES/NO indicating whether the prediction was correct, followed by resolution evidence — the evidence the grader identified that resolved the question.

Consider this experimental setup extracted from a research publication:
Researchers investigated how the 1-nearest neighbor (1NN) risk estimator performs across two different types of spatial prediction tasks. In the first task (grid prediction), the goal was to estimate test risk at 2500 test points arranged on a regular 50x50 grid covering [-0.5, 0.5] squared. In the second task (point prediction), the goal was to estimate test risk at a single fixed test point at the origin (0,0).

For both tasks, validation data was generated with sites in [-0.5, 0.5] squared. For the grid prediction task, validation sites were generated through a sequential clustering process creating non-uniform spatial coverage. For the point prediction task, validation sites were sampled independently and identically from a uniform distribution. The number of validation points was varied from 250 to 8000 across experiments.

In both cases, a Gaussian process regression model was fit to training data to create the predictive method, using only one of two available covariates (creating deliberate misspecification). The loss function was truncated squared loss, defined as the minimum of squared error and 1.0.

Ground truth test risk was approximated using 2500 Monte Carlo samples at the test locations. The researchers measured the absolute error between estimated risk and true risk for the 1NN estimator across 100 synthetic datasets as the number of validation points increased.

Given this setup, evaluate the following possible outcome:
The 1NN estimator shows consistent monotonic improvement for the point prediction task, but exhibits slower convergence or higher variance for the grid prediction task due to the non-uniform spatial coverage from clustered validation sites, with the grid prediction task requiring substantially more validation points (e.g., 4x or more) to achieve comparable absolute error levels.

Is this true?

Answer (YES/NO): NO